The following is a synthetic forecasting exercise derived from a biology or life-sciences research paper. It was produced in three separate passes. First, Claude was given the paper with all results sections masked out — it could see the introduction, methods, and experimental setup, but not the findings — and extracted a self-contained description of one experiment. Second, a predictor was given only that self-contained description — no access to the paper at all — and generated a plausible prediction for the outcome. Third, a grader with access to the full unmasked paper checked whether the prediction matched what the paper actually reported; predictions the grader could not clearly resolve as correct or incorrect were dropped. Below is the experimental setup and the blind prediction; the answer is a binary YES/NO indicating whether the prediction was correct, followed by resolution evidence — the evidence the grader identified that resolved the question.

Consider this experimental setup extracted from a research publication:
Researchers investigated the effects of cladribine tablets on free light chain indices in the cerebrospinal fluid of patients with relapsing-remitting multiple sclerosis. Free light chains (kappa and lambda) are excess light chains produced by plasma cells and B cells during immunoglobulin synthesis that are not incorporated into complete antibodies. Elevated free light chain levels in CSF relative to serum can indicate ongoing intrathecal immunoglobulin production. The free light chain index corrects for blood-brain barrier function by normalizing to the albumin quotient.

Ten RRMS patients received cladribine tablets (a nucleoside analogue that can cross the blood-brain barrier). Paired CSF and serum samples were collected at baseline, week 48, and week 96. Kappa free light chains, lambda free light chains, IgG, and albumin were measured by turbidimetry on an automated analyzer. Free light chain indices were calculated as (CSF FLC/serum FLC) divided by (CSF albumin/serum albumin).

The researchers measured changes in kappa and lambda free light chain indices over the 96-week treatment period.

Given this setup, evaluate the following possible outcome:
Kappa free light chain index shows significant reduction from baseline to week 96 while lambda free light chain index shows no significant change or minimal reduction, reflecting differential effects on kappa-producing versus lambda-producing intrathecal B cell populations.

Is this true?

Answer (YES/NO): YES